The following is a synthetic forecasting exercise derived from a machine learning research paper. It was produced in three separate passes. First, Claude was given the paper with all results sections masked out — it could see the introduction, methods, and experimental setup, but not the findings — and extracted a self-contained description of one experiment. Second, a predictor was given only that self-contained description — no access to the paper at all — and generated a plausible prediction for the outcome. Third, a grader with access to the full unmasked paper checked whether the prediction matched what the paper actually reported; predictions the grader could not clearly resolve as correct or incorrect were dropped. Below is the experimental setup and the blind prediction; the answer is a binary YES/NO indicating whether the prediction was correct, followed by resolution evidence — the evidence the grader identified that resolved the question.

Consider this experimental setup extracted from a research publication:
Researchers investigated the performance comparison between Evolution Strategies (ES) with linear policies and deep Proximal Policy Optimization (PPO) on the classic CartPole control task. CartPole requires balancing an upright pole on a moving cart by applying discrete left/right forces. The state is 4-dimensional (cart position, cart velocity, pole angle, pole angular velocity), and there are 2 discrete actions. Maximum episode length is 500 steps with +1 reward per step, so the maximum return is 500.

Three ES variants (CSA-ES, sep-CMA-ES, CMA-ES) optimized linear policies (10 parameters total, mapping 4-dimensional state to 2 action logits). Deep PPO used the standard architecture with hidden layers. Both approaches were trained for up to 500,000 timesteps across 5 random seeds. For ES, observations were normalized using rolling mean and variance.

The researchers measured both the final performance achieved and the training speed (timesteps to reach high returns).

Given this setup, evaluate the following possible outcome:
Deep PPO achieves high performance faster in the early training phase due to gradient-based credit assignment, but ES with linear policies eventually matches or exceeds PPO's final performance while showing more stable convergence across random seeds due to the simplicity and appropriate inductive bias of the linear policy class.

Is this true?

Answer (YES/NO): NO